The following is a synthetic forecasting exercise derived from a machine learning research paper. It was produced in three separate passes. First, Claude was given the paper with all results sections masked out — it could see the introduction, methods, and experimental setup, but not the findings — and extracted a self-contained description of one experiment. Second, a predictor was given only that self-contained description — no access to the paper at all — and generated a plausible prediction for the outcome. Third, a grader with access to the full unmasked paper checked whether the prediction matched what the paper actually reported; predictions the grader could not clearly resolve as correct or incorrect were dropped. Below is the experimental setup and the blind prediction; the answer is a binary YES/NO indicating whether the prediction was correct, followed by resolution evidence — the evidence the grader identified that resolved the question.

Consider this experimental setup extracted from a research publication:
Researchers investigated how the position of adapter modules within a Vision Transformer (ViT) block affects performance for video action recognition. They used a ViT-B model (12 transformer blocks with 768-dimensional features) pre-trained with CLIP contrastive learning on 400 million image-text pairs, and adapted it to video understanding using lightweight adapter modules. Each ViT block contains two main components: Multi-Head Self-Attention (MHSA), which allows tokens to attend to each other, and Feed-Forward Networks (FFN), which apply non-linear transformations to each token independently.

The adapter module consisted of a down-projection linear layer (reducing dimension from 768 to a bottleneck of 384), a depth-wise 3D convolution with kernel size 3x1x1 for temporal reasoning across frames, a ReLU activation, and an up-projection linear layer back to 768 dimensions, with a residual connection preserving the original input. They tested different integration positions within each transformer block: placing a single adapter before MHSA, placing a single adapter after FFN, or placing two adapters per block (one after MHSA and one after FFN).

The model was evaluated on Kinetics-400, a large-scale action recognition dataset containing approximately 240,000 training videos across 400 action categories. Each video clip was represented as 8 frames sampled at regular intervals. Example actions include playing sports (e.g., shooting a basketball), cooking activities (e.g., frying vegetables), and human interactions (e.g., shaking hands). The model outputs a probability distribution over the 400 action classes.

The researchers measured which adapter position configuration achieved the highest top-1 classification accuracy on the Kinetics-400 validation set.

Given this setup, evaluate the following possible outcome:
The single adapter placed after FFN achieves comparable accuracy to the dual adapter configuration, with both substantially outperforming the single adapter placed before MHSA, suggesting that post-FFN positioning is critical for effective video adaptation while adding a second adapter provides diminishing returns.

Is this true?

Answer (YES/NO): NO